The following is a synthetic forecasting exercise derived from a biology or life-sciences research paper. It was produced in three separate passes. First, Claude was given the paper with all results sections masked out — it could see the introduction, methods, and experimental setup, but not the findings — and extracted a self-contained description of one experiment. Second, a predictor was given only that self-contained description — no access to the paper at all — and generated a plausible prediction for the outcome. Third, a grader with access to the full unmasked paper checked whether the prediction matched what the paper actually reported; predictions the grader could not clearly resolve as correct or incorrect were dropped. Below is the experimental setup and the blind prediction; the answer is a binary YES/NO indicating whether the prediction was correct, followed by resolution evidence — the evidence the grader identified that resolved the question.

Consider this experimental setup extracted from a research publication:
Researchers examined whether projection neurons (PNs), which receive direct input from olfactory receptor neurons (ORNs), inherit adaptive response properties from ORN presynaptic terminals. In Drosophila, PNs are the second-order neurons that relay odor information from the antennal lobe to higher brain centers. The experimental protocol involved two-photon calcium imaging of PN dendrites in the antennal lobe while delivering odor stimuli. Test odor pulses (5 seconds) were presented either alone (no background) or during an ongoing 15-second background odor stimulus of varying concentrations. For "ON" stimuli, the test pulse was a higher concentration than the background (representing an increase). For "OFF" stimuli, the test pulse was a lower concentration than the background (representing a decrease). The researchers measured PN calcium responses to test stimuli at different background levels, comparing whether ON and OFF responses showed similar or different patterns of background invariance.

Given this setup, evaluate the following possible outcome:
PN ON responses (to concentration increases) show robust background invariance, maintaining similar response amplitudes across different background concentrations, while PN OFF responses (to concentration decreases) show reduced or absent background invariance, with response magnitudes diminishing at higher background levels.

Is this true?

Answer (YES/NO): YES